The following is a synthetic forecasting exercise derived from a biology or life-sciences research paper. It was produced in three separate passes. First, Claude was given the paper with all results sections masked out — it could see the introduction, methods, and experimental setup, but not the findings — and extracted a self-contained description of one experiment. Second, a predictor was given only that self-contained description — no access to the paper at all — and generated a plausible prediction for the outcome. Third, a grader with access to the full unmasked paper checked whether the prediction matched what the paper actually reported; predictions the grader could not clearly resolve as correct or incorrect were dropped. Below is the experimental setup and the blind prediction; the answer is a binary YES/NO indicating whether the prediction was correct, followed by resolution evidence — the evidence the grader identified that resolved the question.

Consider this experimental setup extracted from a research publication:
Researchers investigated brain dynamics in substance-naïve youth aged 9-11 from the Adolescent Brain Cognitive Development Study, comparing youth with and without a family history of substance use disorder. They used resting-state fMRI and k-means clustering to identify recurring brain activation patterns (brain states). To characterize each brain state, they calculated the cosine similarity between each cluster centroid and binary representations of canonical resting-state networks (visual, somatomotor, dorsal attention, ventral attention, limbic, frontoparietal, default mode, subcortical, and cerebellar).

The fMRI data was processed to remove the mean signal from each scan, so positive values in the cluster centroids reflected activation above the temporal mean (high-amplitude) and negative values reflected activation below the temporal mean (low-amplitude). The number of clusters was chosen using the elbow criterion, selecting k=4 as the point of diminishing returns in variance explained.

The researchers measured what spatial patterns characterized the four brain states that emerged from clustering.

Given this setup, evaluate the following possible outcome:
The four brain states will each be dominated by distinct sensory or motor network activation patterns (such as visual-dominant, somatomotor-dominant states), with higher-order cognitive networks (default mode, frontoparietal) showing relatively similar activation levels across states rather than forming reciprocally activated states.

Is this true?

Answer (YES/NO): NO